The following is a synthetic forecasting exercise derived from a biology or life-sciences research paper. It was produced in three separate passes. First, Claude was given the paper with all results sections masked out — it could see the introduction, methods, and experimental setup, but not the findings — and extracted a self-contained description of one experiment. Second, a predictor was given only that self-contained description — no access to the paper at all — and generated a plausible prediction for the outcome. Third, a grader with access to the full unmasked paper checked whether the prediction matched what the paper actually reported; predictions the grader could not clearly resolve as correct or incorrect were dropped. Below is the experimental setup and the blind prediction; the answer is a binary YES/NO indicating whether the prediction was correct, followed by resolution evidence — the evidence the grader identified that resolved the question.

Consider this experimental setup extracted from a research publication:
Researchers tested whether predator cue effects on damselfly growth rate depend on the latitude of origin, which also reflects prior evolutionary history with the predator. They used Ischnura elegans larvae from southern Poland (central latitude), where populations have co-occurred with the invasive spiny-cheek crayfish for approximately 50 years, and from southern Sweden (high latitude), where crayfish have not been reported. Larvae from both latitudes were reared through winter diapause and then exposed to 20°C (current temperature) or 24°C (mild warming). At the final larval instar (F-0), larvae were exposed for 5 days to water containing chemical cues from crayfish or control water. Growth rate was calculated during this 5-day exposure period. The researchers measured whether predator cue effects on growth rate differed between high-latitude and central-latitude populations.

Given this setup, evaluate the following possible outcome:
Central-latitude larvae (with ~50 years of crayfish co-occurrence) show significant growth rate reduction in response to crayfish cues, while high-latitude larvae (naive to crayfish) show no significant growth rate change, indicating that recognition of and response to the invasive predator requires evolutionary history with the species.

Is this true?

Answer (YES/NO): NO